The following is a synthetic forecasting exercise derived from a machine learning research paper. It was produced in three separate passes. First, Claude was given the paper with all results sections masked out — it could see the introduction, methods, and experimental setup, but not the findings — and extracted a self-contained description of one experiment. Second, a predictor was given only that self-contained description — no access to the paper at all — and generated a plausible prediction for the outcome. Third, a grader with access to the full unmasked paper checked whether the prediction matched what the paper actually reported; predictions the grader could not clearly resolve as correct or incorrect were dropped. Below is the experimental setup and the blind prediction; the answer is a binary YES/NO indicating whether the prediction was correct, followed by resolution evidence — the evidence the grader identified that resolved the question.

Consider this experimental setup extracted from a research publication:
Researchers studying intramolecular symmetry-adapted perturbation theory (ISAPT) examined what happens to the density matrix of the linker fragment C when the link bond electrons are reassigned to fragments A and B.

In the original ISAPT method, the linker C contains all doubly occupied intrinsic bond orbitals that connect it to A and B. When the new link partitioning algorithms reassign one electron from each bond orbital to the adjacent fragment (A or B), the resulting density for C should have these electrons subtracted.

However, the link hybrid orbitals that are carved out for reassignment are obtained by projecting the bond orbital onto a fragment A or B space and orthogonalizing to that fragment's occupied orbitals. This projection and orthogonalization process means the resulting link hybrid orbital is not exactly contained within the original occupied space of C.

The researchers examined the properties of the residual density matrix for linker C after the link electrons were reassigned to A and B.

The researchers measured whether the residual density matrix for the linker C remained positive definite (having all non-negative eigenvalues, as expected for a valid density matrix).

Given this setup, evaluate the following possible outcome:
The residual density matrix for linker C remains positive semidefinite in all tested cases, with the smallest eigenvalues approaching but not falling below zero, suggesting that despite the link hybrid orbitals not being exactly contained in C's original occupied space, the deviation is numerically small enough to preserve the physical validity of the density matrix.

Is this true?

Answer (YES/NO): NO